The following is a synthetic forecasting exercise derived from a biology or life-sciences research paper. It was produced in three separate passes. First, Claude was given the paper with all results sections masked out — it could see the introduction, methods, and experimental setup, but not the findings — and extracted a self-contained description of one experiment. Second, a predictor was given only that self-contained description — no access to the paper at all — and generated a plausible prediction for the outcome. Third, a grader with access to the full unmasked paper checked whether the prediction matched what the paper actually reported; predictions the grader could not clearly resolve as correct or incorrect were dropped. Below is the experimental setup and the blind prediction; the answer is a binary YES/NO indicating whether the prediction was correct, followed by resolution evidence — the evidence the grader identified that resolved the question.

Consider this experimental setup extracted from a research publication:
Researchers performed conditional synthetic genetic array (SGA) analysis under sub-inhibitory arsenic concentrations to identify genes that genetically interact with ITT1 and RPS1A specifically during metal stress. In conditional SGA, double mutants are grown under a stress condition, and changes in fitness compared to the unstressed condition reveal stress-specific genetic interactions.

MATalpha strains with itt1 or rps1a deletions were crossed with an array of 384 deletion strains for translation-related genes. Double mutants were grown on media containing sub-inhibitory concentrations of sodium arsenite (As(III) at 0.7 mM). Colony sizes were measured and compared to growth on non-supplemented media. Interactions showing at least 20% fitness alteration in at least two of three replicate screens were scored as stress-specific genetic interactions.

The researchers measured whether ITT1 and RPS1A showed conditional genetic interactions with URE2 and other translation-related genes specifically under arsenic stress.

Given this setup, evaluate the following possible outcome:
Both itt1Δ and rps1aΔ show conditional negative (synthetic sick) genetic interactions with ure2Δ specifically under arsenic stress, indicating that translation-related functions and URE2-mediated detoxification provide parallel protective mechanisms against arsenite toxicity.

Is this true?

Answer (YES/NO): NO